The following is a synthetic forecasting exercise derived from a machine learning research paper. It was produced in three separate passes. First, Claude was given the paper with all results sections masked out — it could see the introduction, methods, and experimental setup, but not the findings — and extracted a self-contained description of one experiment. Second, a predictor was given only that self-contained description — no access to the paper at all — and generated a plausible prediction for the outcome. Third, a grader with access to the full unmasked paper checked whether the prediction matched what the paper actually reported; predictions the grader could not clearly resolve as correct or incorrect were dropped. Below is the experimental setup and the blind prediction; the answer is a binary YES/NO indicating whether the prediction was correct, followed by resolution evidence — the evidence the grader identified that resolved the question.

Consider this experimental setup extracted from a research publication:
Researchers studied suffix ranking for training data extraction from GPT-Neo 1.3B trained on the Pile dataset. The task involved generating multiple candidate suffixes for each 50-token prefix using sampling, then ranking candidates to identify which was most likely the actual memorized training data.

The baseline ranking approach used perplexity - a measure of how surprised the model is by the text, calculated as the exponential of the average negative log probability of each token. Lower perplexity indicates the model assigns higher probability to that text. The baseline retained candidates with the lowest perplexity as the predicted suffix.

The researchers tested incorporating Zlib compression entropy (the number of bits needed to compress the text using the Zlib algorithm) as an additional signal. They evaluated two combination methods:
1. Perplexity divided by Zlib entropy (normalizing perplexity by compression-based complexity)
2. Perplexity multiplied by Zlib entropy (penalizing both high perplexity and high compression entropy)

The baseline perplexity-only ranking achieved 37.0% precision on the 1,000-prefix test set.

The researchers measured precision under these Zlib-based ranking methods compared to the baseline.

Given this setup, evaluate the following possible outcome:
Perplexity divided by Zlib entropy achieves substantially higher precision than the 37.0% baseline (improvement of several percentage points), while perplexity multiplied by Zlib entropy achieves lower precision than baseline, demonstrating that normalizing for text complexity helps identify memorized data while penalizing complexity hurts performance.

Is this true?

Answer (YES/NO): NO